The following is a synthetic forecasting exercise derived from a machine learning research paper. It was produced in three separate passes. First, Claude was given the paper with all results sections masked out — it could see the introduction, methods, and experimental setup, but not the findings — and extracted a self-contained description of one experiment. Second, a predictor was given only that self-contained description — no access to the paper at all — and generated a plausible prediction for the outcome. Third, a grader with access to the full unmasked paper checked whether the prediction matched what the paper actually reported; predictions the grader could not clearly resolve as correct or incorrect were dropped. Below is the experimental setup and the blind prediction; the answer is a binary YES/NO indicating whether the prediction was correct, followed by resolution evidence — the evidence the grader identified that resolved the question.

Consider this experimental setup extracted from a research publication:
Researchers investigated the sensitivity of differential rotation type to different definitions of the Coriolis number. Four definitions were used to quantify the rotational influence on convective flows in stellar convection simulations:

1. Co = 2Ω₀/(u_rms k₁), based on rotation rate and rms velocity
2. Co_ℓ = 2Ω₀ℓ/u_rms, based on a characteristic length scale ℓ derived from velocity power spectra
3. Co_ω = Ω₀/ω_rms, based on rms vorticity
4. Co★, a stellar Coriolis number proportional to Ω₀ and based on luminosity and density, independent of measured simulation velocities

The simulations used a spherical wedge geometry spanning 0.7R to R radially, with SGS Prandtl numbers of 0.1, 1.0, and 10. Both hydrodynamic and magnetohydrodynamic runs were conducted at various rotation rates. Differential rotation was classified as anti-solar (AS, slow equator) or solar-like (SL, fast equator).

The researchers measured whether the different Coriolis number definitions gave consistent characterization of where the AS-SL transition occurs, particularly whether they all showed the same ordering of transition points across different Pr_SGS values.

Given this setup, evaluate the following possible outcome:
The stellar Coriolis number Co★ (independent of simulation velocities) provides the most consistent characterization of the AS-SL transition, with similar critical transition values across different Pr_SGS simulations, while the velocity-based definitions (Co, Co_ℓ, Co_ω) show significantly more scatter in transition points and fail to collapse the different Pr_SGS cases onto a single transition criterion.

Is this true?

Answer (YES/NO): NO